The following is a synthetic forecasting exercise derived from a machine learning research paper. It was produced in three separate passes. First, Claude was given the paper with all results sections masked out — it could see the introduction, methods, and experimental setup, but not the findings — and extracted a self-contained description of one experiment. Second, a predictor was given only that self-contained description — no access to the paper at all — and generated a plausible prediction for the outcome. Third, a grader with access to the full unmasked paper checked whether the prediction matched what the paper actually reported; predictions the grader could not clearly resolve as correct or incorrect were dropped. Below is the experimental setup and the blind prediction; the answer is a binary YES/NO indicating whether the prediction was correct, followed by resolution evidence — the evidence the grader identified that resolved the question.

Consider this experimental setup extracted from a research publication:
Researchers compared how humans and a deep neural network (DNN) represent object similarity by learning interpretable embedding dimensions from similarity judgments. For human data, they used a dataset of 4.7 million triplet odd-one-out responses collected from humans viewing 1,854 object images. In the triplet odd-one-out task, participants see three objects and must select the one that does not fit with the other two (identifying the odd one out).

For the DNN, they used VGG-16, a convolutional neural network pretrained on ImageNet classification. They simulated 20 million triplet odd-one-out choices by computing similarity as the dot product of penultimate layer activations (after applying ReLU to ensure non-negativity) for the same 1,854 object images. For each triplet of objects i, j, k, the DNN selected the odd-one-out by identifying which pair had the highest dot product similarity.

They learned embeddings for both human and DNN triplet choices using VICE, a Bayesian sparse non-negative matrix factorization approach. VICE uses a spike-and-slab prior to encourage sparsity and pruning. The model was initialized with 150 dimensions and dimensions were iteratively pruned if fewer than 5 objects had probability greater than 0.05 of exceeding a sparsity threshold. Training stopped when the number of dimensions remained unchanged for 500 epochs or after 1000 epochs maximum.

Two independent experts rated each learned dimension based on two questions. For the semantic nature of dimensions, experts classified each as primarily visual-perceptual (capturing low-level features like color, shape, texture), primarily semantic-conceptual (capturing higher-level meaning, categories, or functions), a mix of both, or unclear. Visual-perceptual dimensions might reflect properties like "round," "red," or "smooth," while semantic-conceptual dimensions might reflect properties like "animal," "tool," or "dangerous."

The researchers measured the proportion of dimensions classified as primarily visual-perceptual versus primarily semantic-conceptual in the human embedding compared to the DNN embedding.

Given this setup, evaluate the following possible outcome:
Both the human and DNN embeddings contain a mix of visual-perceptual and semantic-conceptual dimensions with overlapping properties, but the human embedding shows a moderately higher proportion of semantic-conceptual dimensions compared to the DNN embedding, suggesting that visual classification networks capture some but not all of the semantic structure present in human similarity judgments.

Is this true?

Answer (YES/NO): NO